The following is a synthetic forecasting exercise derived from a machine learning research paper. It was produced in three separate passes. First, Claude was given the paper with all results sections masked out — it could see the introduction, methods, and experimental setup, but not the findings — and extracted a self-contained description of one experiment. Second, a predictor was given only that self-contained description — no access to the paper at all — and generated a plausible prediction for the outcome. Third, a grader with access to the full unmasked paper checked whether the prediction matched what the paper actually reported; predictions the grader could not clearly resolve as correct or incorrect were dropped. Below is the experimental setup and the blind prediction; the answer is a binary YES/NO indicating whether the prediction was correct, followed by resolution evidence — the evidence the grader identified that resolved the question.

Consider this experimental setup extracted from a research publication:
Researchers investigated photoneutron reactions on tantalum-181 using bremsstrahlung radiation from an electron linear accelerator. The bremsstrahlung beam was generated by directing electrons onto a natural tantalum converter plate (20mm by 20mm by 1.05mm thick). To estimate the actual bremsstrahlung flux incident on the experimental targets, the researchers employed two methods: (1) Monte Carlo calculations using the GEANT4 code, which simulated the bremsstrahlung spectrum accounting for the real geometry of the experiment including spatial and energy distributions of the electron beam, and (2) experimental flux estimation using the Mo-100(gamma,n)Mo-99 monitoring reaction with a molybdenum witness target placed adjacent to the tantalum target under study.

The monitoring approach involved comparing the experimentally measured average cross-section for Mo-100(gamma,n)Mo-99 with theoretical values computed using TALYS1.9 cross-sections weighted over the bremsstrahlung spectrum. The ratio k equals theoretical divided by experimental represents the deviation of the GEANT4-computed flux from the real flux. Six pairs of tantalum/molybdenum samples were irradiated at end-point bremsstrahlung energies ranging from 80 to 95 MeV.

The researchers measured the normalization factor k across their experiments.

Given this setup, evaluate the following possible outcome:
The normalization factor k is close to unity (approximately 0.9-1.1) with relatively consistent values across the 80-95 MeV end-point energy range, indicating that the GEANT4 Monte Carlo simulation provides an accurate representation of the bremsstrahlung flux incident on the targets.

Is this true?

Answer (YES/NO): NO